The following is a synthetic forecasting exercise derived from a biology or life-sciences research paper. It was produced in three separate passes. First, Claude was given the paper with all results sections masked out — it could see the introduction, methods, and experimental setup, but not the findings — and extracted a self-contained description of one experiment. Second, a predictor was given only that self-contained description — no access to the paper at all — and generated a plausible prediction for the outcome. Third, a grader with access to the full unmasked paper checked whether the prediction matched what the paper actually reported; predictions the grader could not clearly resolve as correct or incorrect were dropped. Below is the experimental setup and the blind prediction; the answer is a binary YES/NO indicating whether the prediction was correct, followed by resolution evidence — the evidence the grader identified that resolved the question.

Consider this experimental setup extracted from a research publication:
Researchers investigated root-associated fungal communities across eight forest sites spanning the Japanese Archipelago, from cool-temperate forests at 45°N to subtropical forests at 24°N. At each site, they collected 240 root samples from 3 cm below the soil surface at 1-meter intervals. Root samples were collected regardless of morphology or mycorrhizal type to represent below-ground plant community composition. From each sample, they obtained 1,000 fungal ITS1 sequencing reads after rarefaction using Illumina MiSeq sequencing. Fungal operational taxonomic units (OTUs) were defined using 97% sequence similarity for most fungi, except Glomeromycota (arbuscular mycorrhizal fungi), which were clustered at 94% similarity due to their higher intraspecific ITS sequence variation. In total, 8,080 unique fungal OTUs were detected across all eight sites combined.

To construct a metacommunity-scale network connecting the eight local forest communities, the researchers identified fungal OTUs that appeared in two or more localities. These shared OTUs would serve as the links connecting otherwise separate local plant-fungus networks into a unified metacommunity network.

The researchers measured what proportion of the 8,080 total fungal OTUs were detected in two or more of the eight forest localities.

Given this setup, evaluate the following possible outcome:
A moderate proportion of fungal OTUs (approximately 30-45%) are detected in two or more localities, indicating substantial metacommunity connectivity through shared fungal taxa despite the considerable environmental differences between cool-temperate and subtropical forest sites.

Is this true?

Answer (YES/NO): NO